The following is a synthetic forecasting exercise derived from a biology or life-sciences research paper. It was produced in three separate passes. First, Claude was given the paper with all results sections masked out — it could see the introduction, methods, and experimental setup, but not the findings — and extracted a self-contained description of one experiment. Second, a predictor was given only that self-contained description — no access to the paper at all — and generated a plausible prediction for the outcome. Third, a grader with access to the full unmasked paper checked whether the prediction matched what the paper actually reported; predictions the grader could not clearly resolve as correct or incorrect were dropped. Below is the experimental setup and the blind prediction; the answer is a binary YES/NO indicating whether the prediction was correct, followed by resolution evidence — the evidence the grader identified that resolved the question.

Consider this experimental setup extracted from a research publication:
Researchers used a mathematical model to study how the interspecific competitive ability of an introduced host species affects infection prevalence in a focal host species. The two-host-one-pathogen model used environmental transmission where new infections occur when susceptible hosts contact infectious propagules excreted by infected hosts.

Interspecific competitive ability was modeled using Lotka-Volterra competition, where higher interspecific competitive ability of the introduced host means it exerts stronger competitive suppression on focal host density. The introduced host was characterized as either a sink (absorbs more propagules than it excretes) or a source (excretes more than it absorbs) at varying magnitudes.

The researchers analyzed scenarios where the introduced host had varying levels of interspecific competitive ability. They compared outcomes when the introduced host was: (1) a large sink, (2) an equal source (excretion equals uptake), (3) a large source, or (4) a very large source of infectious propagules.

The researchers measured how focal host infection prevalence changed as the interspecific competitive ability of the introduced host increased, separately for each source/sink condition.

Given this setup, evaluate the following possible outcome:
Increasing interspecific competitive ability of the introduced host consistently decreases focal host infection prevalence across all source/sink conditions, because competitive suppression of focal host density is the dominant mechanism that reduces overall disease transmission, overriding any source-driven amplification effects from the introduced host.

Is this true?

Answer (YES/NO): NO